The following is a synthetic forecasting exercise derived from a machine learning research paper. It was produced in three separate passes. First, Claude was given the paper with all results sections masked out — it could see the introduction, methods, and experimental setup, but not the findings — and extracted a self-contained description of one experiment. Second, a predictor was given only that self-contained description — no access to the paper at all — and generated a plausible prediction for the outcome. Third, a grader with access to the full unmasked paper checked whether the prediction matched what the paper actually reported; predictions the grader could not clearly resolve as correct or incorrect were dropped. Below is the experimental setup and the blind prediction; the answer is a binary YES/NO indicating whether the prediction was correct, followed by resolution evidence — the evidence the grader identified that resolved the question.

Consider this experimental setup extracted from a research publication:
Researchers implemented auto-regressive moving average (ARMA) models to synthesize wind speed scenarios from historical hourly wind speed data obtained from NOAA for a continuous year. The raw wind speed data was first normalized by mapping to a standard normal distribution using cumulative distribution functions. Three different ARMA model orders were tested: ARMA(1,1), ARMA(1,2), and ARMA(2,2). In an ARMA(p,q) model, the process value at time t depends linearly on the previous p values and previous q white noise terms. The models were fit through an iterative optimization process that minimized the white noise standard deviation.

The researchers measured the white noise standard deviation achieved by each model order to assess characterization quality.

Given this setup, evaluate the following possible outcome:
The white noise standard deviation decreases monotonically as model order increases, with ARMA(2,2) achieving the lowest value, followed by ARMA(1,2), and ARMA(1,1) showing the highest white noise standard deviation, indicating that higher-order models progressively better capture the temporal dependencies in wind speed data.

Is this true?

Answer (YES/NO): NO